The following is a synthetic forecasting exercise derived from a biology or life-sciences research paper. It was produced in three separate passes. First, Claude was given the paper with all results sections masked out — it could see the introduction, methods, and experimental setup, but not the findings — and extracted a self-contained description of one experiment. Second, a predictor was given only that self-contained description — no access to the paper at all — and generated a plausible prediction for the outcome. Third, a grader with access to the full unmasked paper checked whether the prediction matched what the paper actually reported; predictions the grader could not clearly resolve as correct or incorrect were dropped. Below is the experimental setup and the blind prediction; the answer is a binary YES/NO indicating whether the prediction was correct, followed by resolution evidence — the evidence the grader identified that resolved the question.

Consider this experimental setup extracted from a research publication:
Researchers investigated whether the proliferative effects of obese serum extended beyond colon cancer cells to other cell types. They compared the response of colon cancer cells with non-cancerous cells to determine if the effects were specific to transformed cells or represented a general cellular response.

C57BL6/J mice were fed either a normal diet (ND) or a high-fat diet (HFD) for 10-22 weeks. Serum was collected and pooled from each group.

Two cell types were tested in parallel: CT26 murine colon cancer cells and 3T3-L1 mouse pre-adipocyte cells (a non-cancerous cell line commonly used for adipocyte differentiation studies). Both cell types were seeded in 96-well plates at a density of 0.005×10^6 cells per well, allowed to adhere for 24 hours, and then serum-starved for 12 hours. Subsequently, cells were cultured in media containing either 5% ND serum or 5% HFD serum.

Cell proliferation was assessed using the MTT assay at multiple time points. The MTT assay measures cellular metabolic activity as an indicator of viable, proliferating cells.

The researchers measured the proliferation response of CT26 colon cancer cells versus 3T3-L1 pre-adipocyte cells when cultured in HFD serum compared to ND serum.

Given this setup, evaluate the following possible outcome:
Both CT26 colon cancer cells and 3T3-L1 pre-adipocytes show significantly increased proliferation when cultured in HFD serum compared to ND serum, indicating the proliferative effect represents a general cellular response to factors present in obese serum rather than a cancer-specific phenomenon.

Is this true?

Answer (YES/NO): YES